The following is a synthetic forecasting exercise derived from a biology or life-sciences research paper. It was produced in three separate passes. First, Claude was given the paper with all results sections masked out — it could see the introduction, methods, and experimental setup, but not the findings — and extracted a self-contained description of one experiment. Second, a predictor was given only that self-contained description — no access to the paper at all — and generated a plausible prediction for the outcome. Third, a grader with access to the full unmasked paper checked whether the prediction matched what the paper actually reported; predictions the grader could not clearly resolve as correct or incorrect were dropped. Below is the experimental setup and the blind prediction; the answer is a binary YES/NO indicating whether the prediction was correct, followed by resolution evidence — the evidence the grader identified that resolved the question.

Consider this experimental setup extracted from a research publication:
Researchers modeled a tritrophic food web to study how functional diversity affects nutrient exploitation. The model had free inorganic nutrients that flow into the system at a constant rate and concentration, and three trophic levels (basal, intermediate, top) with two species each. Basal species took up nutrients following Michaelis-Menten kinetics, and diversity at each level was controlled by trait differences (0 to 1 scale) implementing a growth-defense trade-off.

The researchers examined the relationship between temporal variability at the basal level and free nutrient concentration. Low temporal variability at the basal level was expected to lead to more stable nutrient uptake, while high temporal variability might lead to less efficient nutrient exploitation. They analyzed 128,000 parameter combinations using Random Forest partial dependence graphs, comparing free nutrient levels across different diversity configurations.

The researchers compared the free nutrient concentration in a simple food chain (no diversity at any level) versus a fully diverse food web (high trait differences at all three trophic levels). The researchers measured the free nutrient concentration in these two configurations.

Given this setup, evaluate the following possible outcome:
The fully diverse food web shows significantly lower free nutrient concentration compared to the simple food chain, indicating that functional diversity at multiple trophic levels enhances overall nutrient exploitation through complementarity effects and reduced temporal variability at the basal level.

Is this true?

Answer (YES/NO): YES